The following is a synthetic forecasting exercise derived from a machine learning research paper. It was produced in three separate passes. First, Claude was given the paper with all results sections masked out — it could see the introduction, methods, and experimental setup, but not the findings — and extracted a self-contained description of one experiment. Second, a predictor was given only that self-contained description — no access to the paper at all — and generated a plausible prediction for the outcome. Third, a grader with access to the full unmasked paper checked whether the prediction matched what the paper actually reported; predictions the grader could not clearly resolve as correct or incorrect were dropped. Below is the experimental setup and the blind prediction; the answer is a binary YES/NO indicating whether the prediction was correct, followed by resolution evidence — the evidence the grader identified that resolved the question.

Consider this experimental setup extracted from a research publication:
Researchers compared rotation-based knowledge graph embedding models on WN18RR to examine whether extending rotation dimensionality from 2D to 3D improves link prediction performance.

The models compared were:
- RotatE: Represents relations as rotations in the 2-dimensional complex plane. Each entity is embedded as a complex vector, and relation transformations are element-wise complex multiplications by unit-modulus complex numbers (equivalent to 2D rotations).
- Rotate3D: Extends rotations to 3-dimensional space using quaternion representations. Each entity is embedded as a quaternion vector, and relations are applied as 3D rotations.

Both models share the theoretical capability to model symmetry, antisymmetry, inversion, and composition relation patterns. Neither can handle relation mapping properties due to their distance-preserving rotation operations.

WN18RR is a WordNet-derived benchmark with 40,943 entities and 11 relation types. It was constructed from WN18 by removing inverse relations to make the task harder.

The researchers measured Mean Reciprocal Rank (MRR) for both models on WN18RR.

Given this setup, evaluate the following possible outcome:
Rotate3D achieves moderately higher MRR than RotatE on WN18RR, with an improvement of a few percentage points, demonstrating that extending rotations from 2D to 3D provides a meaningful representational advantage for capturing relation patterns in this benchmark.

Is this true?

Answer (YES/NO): NO